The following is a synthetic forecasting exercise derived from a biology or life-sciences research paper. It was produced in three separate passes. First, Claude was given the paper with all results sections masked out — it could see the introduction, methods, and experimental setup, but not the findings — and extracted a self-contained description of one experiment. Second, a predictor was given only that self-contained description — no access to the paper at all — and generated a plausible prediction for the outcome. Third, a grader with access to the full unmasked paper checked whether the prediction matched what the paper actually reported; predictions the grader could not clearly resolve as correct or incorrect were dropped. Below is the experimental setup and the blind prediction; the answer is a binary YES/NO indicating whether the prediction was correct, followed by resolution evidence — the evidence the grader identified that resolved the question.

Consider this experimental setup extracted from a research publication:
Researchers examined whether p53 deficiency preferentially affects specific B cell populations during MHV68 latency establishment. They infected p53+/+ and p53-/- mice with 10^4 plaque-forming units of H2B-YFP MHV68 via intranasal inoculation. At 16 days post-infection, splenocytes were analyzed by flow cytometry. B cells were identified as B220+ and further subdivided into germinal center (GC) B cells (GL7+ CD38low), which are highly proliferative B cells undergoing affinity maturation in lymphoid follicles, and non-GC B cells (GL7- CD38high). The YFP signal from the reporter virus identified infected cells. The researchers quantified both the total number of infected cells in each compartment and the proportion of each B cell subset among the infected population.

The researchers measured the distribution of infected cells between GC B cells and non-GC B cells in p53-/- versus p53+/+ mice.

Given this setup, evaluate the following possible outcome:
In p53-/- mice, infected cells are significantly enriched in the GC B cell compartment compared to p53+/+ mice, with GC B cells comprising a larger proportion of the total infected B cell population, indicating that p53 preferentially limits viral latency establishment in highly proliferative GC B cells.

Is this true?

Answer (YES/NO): YES